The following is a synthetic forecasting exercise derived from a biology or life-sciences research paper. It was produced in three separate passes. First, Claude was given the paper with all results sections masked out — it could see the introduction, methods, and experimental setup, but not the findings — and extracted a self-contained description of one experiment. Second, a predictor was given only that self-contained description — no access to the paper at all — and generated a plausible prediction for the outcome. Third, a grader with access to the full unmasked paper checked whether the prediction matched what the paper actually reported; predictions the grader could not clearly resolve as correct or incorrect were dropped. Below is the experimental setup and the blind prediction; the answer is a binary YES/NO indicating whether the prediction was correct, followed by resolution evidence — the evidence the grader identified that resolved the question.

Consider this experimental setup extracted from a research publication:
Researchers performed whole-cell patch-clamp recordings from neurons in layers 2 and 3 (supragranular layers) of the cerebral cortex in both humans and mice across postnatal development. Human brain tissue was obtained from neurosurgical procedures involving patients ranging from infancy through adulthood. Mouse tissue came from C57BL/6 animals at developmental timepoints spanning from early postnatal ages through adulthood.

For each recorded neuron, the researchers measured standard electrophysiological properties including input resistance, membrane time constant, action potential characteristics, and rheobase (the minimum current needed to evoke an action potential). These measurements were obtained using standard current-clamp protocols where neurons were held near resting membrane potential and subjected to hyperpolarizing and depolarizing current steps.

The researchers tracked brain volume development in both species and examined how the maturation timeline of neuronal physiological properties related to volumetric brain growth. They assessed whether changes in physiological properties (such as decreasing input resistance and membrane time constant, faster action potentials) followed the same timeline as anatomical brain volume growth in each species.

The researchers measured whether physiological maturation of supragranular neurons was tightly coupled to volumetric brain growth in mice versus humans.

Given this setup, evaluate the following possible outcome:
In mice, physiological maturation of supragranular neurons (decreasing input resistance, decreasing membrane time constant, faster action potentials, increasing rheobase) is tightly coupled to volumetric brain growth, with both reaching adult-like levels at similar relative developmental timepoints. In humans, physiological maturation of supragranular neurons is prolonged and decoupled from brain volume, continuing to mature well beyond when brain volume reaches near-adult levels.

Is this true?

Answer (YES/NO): YES